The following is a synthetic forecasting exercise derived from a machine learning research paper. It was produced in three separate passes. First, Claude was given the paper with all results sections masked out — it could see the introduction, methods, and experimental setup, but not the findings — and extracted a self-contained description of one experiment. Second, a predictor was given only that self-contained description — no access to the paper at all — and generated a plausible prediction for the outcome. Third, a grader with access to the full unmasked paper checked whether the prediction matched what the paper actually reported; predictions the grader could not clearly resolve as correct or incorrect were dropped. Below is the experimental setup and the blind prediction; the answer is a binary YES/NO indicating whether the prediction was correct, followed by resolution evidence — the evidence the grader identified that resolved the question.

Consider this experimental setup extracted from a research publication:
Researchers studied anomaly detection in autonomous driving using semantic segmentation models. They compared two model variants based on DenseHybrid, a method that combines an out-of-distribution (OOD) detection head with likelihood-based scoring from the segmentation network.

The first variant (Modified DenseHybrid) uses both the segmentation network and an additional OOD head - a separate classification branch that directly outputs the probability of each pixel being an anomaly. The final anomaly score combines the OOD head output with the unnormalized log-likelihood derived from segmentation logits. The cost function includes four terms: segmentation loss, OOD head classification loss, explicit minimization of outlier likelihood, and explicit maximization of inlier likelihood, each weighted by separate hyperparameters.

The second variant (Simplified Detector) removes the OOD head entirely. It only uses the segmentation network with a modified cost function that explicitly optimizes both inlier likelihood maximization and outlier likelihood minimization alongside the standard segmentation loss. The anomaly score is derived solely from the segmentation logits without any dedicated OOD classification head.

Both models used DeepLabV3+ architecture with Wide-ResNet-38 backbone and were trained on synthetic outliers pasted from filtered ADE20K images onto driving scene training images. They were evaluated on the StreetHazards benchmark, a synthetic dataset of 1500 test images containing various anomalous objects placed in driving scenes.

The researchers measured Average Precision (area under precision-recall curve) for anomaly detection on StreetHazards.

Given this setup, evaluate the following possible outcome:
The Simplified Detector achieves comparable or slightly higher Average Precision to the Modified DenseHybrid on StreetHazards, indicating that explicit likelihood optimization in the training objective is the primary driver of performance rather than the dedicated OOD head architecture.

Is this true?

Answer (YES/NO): NO